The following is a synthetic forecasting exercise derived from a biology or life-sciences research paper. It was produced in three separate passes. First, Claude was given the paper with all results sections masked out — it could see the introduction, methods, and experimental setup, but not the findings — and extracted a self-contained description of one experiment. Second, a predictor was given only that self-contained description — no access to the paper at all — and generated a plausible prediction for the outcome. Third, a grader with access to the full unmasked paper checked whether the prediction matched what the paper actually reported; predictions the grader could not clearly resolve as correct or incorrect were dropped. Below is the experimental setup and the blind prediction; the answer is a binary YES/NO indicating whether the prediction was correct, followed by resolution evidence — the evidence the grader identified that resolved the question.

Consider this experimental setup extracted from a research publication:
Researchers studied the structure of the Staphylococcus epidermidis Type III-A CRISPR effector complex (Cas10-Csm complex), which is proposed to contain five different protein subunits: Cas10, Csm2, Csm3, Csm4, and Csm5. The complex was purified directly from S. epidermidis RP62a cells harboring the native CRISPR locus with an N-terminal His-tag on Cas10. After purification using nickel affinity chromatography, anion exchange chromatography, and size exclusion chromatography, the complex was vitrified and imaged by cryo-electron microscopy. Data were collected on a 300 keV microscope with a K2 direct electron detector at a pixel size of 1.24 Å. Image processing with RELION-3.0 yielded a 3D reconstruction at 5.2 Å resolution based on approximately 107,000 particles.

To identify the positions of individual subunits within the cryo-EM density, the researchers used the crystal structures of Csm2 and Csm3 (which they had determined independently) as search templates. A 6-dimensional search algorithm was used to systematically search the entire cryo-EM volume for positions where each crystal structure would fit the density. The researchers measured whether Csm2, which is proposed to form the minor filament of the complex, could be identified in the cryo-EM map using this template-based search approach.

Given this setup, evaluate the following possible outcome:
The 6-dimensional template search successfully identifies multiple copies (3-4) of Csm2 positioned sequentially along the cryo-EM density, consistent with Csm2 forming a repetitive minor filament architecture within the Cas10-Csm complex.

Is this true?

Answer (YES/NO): NO